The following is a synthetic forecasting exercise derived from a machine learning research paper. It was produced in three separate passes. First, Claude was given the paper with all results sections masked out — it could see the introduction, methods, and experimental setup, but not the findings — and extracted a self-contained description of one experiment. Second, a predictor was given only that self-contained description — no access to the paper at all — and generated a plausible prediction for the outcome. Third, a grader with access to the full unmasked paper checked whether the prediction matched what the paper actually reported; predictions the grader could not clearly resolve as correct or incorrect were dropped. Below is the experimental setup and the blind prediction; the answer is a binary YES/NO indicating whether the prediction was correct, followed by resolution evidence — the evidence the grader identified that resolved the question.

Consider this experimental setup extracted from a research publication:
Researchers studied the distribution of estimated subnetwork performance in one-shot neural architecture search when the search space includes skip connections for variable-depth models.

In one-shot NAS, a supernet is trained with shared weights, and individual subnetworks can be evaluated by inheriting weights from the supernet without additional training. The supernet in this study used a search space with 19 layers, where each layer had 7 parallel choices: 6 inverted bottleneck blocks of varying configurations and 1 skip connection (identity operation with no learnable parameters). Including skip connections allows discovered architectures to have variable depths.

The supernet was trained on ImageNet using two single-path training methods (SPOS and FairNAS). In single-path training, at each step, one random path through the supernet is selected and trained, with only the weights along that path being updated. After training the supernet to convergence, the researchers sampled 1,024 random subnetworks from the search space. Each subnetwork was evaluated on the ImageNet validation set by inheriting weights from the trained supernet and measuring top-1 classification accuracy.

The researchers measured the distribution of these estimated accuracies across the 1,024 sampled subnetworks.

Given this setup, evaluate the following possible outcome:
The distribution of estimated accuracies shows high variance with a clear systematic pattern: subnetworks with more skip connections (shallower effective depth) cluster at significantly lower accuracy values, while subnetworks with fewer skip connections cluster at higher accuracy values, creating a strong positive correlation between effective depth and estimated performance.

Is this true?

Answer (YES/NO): NO